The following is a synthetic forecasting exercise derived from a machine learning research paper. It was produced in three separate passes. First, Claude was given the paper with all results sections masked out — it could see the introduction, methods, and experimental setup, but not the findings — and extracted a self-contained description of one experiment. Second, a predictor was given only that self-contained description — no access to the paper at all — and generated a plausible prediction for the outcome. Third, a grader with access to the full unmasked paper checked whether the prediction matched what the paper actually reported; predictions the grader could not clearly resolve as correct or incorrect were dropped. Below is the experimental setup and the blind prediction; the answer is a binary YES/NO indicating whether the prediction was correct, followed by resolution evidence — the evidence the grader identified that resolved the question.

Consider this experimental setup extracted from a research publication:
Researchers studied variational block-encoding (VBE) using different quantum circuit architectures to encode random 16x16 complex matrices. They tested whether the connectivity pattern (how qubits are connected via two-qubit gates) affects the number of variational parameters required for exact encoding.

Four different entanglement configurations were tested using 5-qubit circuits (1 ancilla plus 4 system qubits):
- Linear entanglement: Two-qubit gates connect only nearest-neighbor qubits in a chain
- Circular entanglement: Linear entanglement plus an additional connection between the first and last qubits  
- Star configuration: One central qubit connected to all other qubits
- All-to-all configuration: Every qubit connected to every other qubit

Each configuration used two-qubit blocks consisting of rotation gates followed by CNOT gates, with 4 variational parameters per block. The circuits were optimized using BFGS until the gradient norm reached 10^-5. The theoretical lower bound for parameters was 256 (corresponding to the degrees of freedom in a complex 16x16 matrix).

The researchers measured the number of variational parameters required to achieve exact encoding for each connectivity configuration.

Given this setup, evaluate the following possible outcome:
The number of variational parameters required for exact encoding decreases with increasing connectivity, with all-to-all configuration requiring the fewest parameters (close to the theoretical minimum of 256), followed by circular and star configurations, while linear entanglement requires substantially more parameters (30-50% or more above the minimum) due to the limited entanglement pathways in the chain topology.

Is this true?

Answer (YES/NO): NO